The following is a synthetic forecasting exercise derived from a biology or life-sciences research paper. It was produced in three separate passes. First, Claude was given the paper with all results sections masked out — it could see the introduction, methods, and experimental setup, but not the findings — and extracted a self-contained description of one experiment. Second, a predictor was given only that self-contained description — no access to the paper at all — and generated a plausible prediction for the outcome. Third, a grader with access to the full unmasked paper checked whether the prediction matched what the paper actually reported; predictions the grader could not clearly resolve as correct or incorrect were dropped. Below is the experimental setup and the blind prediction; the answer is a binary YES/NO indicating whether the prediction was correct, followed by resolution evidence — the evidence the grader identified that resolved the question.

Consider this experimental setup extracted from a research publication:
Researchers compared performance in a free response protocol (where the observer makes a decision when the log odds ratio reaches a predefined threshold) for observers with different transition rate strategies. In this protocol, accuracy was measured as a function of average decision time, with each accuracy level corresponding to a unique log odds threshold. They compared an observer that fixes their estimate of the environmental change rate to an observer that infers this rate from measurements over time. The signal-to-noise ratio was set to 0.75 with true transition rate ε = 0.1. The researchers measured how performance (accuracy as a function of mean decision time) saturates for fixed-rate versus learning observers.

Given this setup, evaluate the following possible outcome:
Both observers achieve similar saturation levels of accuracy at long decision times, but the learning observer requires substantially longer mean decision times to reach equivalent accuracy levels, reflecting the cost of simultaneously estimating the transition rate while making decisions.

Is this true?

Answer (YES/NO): NO